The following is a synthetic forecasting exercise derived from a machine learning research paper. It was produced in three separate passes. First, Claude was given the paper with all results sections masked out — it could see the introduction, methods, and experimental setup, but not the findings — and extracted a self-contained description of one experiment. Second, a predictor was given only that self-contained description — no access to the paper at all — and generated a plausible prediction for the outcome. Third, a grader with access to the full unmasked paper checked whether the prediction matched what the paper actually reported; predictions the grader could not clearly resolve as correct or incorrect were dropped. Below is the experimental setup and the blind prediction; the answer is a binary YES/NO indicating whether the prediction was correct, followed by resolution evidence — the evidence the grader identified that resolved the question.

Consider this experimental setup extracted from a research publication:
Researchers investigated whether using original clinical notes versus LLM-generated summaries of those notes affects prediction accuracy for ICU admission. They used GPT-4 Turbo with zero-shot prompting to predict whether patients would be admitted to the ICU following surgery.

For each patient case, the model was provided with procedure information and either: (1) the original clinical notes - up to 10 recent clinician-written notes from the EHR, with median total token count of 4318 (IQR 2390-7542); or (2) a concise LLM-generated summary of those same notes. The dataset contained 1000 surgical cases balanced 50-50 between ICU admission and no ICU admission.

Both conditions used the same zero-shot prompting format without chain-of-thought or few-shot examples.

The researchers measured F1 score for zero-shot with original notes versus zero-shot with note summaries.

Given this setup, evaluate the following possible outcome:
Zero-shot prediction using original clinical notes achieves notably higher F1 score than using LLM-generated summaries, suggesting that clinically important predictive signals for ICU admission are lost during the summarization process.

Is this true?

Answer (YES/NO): NO